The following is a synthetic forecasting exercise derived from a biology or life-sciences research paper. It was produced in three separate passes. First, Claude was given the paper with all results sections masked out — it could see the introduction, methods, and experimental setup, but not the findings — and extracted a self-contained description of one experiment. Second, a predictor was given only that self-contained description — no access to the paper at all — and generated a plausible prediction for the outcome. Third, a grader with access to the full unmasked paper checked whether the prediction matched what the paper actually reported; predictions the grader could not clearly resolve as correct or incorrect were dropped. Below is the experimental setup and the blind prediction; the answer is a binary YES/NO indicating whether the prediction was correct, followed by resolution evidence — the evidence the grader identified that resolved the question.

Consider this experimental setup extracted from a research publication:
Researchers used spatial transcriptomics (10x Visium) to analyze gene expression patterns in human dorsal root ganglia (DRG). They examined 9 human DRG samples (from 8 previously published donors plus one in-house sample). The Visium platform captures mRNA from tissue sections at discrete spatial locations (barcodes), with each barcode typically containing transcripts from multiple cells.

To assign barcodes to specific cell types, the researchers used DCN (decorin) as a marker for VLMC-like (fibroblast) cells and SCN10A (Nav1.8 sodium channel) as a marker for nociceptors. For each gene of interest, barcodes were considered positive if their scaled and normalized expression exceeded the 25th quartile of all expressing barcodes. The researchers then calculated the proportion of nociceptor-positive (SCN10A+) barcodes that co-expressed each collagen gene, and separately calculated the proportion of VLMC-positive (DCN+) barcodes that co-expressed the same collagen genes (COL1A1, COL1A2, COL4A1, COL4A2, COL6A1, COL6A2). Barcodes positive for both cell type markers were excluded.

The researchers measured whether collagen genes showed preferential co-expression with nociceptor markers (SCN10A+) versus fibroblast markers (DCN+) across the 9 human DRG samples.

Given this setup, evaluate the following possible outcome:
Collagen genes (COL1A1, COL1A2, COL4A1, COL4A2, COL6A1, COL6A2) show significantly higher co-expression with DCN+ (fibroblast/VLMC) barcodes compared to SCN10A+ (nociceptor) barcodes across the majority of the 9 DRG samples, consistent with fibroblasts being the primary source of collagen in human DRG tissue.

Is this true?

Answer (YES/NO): YES